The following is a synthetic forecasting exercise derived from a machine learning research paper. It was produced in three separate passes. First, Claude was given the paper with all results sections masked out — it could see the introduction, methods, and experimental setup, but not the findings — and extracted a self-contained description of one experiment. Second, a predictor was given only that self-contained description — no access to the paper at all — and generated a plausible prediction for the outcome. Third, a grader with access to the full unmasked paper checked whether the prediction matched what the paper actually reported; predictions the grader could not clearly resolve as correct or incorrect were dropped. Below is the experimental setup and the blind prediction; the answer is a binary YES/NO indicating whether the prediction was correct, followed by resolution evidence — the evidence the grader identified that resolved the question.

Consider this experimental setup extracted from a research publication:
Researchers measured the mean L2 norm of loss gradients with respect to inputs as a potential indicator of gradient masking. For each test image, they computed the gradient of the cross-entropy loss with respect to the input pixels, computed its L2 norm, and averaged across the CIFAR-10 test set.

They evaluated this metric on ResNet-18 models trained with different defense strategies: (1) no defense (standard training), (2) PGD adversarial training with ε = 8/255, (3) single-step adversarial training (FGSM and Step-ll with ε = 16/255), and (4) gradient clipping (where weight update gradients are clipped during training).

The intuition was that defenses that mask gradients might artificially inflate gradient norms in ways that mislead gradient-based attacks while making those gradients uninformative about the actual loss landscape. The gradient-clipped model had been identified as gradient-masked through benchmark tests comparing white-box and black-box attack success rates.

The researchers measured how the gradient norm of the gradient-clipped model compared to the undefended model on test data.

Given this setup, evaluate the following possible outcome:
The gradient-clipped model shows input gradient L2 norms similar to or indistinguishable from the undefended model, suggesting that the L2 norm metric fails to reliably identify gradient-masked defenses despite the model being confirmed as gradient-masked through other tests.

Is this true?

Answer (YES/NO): NO